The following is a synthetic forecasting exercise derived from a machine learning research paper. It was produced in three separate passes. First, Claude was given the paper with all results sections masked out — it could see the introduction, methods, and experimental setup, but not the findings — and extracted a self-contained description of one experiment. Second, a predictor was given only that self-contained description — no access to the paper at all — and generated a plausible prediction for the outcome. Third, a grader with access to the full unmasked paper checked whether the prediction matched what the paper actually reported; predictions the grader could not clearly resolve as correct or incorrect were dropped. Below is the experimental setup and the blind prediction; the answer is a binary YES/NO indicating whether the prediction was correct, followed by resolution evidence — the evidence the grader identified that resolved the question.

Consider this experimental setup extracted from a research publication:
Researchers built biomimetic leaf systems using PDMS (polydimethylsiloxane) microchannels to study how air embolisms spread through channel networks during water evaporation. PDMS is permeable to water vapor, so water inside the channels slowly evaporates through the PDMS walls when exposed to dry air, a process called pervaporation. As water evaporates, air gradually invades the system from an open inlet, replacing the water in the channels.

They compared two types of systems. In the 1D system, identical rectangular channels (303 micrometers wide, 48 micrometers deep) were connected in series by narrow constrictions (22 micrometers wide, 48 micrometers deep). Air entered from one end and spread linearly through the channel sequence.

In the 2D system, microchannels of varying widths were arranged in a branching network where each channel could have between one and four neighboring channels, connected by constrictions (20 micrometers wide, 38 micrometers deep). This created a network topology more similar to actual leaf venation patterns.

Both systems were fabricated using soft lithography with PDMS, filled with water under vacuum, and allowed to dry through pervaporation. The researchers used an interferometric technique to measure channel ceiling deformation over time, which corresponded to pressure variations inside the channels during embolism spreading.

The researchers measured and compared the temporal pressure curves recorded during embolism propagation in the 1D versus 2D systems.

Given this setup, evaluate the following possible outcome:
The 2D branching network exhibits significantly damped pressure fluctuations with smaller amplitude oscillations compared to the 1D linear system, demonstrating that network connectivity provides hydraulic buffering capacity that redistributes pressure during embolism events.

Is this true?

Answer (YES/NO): NO